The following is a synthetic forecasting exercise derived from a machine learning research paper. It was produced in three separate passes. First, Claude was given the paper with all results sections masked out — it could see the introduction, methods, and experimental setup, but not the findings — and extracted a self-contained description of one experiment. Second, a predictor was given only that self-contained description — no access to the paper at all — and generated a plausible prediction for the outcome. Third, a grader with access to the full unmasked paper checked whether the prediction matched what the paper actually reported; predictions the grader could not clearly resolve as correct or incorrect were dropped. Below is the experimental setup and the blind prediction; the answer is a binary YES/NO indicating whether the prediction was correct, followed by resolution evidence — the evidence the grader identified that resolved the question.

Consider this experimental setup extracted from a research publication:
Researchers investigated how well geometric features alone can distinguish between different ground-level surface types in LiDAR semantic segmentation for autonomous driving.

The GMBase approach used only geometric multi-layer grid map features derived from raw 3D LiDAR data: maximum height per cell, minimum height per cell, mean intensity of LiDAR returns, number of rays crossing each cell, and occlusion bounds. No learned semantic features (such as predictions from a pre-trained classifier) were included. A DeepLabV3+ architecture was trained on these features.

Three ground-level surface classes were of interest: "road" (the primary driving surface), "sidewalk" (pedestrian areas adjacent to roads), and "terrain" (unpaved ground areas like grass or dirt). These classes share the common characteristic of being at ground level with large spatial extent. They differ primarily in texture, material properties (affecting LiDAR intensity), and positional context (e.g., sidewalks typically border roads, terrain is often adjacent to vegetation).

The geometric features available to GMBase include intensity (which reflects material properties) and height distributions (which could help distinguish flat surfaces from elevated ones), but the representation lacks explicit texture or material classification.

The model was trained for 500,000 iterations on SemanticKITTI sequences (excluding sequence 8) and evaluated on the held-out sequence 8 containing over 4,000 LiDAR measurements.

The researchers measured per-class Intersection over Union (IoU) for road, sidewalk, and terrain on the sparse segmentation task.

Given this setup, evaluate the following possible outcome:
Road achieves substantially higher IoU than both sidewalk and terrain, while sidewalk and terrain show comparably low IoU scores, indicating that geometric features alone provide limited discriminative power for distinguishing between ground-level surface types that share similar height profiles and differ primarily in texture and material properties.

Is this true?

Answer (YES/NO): NO